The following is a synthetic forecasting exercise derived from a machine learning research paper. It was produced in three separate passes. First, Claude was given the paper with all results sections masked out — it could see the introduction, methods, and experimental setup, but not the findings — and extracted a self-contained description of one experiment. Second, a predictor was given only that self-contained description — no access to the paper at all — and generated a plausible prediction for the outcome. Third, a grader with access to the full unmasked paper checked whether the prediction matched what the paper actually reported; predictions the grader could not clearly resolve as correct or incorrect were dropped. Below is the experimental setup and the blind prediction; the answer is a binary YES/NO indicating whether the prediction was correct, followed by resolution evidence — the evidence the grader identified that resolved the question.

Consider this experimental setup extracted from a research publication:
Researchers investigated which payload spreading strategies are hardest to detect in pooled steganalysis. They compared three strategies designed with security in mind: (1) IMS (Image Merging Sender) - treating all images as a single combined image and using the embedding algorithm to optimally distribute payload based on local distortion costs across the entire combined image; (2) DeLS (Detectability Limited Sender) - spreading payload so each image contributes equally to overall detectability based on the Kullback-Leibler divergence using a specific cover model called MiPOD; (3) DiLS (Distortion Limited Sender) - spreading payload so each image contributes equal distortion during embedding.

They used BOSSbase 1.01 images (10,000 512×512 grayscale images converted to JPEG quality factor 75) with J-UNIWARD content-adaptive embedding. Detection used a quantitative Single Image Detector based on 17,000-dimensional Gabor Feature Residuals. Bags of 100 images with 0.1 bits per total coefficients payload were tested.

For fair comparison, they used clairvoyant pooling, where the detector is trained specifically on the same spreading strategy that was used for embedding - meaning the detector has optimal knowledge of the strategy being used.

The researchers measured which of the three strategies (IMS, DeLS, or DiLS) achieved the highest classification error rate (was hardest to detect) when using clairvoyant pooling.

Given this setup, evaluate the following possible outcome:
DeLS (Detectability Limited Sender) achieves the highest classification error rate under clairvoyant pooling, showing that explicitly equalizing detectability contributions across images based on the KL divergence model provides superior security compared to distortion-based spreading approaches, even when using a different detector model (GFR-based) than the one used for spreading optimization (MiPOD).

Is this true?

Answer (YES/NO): YES